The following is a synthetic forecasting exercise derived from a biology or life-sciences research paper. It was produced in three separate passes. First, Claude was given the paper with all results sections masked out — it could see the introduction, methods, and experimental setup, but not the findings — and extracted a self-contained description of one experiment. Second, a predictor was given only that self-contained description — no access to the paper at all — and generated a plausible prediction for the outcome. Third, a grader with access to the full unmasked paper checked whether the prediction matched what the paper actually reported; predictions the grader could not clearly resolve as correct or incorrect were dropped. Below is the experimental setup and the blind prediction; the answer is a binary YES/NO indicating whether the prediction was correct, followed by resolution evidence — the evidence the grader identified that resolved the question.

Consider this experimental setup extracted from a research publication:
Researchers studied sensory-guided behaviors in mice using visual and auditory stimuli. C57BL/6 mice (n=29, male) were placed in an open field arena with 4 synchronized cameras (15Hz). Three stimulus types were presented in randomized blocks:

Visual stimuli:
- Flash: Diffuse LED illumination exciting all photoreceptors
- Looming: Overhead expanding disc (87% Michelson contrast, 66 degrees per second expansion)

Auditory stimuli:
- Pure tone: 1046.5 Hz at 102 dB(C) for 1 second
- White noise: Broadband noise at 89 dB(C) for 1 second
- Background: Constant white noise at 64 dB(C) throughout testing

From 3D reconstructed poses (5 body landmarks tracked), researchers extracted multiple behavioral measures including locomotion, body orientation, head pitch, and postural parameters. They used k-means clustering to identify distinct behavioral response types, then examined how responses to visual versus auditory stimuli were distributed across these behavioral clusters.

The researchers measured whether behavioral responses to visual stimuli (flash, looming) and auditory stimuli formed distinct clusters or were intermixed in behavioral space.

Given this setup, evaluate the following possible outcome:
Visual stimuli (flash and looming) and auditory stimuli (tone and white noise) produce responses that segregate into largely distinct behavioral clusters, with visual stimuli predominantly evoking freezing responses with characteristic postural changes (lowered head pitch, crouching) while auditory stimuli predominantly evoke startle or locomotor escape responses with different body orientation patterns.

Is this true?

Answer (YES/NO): NO